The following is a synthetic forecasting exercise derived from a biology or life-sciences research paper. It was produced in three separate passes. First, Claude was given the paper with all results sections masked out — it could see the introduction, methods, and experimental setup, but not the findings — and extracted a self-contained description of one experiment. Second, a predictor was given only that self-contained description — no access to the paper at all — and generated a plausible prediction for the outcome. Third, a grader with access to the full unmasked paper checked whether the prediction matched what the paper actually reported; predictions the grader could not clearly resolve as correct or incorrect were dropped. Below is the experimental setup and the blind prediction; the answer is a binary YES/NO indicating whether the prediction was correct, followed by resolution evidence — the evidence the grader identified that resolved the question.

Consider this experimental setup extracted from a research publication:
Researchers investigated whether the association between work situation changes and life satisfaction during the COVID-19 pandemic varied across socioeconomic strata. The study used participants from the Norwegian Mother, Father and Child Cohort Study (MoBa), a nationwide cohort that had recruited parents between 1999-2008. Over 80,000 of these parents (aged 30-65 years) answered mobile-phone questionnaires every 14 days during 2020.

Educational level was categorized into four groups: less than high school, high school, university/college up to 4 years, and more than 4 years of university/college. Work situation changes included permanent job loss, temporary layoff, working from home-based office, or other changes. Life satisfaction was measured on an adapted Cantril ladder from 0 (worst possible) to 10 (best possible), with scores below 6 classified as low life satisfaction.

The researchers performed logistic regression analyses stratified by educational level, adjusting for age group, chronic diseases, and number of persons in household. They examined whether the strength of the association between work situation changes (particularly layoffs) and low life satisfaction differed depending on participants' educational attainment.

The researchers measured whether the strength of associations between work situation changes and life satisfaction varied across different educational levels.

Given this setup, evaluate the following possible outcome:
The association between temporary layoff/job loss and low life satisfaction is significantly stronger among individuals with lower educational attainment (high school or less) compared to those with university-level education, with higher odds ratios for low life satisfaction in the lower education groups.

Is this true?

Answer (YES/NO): NO